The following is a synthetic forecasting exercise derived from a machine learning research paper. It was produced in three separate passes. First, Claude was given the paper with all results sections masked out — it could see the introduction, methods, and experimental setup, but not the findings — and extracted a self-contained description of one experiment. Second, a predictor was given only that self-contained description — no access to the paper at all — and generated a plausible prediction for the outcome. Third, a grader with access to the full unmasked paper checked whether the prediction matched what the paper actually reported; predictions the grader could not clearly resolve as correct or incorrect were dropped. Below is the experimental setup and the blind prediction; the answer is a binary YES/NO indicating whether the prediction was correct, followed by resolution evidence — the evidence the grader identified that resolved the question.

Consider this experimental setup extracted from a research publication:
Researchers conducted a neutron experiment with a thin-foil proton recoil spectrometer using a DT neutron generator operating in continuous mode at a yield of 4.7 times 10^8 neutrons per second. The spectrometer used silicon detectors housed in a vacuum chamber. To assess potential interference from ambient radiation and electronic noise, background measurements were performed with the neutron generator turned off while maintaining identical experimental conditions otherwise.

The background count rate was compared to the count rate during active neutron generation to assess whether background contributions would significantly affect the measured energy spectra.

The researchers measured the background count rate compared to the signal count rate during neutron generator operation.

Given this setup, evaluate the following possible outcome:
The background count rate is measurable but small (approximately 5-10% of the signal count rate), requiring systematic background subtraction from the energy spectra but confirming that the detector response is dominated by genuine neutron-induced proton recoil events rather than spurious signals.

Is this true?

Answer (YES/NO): NO